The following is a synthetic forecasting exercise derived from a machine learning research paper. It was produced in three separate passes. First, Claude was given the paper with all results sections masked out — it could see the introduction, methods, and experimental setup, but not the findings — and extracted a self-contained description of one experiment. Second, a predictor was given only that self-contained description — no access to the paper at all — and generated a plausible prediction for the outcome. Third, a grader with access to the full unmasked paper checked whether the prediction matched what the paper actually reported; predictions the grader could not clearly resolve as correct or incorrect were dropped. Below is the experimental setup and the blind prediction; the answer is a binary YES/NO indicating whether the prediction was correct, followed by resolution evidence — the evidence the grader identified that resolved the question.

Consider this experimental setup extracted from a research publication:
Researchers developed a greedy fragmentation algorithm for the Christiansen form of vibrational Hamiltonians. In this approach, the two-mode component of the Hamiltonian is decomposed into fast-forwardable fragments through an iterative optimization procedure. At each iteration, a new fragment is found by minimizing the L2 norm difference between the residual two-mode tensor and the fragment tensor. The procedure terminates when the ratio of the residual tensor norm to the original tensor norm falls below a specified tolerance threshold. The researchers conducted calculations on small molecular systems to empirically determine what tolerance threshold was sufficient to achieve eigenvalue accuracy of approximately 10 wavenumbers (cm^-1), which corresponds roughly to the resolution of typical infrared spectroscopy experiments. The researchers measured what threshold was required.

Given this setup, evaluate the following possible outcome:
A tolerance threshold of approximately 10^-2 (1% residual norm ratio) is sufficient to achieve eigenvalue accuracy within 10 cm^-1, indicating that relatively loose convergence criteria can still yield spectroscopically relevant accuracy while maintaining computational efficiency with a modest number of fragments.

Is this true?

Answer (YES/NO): NO